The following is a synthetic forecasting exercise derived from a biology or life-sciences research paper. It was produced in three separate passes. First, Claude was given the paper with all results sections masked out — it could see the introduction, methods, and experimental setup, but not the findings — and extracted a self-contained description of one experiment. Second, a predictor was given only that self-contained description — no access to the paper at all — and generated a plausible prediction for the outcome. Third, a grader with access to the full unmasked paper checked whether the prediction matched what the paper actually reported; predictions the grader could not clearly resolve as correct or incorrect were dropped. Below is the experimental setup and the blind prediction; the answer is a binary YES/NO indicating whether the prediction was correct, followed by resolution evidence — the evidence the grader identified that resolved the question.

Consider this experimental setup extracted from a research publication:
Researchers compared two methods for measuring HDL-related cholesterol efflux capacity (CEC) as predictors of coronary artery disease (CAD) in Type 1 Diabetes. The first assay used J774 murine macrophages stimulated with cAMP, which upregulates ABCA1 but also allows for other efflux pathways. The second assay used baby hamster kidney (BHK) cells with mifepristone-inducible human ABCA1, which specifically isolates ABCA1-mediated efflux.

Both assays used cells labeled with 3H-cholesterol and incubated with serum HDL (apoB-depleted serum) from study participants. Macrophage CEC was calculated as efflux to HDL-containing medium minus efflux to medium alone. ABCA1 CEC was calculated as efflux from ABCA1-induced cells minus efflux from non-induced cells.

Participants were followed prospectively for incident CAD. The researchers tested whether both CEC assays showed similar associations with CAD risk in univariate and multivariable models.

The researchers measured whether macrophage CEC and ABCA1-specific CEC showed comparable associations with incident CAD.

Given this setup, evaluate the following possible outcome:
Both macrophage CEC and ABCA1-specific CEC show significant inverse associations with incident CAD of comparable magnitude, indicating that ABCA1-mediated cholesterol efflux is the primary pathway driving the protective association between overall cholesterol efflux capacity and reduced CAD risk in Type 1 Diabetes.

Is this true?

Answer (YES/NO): NO